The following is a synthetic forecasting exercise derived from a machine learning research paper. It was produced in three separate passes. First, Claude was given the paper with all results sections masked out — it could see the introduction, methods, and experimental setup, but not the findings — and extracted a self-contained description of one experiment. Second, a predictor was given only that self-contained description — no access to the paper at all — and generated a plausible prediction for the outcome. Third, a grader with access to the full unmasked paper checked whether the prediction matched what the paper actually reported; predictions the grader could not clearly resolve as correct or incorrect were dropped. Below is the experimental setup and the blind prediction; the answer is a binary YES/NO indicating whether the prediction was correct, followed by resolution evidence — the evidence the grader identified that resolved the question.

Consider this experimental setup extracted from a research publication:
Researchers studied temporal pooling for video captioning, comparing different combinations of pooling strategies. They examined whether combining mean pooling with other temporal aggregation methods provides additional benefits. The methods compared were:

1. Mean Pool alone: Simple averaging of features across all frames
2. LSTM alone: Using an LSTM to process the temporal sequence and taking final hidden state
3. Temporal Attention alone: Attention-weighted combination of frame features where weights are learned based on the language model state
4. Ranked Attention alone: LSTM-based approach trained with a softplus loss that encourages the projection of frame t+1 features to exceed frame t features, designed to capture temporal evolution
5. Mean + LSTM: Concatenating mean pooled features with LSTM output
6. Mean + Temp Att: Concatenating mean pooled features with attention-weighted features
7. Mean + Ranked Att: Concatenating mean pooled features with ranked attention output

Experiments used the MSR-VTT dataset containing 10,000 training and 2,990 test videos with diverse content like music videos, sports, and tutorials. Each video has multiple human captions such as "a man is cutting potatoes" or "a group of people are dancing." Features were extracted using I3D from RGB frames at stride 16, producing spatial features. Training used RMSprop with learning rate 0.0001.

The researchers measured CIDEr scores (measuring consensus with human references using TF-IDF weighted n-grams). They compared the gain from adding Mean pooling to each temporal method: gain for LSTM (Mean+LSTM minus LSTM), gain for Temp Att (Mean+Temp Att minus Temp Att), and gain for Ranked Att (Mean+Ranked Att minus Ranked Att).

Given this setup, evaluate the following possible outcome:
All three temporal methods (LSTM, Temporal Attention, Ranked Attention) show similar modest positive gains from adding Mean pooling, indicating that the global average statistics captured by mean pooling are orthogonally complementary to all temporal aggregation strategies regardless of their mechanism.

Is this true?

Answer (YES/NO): NO